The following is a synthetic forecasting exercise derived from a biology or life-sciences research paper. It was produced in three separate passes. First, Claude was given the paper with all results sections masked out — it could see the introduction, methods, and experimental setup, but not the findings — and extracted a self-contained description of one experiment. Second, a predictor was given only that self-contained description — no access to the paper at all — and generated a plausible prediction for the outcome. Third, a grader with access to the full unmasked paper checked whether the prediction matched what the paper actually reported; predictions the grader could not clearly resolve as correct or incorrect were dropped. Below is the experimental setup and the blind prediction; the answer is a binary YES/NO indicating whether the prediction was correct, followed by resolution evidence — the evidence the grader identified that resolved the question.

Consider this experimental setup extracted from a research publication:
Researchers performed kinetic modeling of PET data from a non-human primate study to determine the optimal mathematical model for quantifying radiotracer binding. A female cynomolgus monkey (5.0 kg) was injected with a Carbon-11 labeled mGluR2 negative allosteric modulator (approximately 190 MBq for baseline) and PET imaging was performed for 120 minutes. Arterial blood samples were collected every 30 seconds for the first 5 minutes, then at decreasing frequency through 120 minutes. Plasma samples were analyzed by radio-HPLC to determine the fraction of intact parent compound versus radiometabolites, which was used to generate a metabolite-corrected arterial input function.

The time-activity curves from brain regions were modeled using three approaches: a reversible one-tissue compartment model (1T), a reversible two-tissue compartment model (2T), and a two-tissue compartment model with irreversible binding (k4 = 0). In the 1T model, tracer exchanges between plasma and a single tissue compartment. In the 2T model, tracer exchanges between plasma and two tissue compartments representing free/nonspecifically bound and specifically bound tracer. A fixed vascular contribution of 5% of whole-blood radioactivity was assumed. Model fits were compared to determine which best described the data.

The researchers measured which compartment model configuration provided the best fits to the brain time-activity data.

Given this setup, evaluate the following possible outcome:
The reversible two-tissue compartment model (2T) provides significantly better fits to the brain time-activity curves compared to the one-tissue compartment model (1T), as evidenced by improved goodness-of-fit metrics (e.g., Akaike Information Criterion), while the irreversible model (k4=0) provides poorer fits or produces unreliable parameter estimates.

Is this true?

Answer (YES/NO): YES